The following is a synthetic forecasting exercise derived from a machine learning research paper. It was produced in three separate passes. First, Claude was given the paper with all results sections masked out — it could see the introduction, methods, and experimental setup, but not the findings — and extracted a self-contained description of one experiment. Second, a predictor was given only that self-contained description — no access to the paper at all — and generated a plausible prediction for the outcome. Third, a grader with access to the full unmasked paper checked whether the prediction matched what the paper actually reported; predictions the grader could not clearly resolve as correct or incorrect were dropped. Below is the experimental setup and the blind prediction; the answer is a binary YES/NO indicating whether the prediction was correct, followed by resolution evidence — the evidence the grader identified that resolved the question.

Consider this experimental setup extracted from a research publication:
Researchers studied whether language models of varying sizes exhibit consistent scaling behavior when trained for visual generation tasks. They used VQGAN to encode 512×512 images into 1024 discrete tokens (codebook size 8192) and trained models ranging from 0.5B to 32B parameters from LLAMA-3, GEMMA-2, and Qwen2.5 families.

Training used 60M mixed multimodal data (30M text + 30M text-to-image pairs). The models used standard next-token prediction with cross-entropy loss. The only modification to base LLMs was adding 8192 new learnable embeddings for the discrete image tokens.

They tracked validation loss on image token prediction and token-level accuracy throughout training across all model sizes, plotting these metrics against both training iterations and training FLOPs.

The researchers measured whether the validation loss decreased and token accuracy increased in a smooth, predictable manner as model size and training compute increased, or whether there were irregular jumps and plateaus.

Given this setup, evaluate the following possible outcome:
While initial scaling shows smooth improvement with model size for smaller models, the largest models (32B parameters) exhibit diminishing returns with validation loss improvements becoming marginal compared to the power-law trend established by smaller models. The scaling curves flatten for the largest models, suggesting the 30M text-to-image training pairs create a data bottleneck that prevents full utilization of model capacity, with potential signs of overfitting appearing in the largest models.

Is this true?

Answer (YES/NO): NO